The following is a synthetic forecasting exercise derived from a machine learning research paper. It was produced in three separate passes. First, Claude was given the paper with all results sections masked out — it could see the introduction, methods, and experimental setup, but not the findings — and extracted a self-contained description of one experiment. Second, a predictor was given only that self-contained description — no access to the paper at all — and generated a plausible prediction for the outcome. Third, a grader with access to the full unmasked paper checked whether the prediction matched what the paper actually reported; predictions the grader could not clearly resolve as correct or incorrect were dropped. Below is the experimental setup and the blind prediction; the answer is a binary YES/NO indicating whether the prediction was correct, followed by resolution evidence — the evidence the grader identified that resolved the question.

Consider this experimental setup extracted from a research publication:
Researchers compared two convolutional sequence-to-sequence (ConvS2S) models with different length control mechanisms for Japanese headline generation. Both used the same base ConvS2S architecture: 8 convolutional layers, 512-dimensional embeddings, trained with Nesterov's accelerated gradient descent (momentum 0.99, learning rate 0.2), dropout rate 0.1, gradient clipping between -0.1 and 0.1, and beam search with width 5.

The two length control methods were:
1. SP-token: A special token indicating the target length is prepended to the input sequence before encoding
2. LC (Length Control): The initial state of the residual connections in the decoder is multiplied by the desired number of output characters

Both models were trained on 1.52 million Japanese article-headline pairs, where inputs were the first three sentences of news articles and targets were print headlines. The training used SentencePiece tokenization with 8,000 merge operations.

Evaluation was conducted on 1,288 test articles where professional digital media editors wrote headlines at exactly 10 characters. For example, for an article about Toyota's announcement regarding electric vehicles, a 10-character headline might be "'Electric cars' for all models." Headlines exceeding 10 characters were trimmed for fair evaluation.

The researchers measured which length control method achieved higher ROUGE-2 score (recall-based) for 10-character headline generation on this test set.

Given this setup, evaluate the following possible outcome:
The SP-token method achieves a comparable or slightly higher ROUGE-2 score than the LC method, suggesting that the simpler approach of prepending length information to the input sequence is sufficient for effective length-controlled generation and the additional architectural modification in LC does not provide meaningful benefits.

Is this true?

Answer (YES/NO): NO